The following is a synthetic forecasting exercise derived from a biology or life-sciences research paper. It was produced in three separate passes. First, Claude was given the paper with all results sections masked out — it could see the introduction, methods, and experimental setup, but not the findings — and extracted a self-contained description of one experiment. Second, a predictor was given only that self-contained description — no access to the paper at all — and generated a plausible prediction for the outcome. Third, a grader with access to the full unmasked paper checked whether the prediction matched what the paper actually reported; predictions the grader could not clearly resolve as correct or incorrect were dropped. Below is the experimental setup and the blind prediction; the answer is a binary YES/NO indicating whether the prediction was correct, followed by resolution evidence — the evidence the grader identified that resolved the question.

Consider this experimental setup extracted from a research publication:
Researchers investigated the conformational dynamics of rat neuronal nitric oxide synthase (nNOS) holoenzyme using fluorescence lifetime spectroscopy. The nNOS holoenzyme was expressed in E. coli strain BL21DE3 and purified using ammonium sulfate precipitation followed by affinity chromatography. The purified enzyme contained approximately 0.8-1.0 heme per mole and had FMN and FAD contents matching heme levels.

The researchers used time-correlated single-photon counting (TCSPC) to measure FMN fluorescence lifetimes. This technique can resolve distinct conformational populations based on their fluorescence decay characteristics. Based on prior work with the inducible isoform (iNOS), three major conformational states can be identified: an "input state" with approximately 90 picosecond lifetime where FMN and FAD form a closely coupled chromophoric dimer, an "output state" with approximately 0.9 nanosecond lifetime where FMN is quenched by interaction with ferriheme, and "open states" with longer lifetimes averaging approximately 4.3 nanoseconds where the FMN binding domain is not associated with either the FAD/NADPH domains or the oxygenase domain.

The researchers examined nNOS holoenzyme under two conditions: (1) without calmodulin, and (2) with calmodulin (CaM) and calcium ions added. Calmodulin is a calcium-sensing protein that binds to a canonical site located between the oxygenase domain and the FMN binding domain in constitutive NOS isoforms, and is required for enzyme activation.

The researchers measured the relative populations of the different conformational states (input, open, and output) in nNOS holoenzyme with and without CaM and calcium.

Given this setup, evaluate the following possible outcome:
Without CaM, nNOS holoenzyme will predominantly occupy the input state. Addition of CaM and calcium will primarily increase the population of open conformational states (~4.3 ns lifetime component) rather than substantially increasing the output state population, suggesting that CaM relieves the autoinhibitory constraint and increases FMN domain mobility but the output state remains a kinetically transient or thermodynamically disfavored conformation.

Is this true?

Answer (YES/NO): NO